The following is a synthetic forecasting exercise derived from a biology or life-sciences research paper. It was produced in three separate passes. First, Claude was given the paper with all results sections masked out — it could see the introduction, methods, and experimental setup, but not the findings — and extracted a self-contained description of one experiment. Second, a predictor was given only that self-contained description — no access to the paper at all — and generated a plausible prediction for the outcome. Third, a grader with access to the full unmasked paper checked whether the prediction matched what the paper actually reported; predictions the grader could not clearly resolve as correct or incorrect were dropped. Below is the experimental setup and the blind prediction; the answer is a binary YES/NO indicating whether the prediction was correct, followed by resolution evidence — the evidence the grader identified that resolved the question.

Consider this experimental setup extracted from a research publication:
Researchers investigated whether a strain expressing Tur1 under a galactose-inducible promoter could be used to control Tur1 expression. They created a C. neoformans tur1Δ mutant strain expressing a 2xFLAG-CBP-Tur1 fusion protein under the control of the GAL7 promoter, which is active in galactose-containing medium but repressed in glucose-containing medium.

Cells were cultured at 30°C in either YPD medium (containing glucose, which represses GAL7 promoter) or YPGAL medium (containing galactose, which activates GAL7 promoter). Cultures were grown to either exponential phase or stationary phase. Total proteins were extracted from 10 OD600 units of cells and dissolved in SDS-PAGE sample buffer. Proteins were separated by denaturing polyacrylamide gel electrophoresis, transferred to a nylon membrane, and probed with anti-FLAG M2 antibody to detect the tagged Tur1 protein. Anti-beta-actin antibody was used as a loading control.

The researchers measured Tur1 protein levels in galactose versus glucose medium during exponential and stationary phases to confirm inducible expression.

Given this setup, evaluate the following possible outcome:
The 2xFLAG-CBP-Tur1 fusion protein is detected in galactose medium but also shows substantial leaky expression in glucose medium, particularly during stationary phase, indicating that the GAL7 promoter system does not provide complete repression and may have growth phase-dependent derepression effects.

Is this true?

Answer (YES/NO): NO